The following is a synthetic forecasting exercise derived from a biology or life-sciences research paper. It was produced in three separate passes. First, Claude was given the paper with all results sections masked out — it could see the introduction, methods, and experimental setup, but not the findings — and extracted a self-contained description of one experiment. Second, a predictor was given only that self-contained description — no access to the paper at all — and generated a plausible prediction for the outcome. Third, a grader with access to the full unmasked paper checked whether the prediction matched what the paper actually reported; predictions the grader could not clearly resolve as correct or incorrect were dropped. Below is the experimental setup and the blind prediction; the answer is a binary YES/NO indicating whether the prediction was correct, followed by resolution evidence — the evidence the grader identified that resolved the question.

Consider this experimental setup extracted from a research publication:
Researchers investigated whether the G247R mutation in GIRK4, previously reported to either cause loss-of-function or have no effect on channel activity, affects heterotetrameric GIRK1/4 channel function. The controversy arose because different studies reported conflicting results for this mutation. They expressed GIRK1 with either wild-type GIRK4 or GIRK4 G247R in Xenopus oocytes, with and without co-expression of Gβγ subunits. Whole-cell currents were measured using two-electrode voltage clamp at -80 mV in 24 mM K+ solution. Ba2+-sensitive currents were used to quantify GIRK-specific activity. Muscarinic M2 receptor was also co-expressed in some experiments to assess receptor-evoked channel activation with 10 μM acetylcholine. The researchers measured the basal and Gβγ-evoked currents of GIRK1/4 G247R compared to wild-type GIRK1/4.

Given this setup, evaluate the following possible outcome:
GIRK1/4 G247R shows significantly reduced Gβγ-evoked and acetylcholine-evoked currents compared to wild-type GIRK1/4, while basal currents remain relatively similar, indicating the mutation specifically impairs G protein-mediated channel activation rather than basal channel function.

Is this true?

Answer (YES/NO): NO